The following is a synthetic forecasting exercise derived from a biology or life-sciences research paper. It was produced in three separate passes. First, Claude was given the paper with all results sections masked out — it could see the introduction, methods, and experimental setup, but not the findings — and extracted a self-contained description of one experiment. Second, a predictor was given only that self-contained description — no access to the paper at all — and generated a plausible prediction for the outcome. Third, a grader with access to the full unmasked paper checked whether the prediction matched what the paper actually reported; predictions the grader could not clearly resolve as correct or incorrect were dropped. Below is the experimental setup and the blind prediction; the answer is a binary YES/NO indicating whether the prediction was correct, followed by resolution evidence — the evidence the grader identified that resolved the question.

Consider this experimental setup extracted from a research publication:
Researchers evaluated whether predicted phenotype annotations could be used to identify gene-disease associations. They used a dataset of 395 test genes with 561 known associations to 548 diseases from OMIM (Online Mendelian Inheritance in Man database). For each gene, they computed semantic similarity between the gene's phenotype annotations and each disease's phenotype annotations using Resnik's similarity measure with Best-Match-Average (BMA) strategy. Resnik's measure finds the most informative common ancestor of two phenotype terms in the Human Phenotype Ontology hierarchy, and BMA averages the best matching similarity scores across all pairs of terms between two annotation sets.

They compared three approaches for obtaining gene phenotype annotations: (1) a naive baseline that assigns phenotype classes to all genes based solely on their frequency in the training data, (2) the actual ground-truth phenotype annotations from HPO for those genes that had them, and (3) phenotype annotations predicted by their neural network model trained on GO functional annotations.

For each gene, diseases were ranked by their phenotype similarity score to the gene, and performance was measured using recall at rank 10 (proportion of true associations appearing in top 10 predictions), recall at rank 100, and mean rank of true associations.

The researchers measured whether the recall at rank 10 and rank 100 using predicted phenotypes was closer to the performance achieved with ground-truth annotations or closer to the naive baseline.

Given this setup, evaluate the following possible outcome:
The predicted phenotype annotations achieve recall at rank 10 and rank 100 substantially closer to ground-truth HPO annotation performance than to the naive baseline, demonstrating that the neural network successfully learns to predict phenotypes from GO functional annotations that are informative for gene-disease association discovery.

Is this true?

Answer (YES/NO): NO